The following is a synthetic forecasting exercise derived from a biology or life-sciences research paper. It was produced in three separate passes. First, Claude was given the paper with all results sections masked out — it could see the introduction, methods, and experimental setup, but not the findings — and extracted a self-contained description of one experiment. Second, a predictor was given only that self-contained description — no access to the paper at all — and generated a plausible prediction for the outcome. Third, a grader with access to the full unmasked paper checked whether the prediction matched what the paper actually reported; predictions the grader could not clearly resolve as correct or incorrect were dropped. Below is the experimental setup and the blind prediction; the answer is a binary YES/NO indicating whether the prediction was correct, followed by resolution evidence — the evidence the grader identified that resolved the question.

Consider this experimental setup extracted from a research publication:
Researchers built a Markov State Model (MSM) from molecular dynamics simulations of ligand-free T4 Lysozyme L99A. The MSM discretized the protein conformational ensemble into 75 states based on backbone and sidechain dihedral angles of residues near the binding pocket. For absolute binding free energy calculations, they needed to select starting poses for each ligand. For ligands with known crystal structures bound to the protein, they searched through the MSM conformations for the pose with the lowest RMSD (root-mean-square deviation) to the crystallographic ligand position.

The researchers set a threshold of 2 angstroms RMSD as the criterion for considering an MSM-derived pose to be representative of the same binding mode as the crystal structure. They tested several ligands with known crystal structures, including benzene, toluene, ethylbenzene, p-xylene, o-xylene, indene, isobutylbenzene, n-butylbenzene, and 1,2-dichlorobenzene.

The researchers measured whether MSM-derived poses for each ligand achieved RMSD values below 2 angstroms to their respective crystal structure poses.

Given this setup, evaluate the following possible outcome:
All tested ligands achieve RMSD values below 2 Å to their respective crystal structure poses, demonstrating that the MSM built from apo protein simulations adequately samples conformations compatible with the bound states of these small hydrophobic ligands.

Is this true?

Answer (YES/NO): NO